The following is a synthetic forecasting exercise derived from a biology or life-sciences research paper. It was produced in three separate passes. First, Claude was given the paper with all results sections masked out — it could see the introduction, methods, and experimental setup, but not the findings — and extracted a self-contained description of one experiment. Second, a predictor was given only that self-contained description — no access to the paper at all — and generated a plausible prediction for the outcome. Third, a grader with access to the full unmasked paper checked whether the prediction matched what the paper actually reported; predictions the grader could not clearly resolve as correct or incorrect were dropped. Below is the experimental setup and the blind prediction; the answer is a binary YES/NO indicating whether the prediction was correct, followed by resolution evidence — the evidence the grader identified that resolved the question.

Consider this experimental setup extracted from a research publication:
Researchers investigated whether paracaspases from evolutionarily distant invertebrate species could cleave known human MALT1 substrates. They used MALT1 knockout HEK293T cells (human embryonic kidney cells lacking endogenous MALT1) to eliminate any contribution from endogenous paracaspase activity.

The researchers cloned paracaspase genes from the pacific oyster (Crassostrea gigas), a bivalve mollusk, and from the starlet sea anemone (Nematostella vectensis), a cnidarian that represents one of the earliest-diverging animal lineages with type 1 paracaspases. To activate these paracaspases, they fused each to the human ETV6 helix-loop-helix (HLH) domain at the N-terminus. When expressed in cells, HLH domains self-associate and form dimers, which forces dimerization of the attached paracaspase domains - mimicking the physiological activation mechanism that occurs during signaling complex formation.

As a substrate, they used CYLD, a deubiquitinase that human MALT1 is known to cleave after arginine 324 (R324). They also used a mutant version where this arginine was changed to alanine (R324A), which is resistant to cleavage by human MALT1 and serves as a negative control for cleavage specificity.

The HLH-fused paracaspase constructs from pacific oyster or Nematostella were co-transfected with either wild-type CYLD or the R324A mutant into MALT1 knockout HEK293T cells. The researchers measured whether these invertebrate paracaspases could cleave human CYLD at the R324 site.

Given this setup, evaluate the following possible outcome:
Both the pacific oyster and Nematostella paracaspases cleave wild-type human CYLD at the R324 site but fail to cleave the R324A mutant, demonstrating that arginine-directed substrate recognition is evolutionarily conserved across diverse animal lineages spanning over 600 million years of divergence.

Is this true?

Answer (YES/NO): NO